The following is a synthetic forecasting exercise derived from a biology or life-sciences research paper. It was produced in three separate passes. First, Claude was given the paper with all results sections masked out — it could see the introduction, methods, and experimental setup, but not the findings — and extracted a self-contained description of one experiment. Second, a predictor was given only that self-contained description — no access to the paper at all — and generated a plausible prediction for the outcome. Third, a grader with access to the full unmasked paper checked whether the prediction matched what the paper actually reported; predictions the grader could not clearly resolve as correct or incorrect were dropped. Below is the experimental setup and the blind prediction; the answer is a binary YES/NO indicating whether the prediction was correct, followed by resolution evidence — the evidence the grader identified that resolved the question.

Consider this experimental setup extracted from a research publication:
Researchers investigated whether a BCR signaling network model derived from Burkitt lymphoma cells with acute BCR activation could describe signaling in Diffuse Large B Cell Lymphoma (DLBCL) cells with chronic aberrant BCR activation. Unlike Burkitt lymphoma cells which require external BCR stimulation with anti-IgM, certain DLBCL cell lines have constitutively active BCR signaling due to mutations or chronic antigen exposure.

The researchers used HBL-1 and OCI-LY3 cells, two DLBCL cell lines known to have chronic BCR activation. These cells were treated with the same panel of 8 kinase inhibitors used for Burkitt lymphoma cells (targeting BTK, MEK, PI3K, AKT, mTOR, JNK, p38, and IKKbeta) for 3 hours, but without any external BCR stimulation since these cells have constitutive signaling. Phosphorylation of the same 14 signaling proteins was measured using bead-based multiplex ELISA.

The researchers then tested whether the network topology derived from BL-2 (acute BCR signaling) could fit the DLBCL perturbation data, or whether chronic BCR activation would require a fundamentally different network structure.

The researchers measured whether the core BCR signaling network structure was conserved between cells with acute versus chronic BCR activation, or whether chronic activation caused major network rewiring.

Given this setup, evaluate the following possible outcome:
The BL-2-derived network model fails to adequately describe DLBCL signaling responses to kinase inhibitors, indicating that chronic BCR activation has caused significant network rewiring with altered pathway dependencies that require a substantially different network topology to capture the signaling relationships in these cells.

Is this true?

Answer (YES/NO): NO